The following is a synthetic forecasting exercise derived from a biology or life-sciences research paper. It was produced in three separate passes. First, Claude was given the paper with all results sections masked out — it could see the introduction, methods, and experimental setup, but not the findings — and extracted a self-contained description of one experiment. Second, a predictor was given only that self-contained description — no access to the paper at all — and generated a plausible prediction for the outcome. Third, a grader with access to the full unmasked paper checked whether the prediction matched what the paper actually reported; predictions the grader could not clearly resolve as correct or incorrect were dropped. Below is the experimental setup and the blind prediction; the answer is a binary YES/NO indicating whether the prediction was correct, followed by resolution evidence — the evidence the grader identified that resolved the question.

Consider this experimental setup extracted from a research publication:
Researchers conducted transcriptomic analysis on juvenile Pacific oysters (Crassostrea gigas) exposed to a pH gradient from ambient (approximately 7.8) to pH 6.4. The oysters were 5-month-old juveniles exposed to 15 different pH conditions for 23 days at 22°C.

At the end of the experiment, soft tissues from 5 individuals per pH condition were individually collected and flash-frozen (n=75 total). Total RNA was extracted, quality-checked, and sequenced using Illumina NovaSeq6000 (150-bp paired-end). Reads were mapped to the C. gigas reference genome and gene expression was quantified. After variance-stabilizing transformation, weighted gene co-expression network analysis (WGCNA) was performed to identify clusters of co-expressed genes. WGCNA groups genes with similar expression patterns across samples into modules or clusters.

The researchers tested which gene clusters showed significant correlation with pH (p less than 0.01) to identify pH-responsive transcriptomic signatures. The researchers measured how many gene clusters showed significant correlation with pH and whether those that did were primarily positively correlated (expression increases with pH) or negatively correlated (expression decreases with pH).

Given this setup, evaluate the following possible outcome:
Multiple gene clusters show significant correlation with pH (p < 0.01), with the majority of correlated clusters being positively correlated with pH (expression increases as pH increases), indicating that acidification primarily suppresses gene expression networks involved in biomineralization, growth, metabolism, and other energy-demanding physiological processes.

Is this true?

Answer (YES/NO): NO